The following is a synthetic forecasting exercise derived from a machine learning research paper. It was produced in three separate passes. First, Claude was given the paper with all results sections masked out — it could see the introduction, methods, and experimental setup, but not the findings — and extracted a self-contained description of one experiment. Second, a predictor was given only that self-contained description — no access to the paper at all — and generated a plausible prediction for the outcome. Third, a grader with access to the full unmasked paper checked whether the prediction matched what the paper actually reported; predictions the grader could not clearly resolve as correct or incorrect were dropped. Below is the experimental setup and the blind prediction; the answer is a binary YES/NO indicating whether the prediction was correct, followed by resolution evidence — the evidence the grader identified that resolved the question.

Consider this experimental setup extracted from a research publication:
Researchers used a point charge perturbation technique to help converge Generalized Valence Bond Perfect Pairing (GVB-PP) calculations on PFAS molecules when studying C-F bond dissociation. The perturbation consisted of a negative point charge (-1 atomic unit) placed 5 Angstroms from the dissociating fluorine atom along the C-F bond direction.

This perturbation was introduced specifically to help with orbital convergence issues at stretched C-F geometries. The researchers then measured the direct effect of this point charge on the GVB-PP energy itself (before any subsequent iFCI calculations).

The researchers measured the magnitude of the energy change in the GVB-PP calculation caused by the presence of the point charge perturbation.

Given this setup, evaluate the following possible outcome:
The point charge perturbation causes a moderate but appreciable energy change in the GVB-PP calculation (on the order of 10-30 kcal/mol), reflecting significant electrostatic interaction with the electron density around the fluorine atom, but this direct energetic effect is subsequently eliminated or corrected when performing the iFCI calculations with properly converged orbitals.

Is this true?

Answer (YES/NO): NO